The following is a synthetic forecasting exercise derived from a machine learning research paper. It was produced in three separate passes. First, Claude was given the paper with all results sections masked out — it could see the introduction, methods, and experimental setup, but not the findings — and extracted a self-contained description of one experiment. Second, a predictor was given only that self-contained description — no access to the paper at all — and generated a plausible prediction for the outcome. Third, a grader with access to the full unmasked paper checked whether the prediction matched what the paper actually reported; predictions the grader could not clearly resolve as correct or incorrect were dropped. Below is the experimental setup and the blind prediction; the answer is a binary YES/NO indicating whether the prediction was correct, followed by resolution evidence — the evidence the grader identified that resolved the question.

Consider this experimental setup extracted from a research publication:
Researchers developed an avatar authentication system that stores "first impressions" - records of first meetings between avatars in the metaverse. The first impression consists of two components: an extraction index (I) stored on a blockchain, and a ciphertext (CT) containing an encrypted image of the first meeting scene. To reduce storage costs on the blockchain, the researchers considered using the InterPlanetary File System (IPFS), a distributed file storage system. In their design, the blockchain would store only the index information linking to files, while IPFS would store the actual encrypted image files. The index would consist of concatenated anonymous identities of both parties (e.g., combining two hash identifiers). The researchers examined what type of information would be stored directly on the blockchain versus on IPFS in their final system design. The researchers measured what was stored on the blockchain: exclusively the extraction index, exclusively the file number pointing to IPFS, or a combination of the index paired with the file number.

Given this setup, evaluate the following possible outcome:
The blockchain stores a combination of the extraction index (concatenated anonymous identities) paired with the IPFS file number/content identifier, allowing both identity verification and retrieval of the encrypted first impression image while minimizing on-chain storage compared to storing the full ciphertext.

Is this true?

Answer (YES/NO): YES